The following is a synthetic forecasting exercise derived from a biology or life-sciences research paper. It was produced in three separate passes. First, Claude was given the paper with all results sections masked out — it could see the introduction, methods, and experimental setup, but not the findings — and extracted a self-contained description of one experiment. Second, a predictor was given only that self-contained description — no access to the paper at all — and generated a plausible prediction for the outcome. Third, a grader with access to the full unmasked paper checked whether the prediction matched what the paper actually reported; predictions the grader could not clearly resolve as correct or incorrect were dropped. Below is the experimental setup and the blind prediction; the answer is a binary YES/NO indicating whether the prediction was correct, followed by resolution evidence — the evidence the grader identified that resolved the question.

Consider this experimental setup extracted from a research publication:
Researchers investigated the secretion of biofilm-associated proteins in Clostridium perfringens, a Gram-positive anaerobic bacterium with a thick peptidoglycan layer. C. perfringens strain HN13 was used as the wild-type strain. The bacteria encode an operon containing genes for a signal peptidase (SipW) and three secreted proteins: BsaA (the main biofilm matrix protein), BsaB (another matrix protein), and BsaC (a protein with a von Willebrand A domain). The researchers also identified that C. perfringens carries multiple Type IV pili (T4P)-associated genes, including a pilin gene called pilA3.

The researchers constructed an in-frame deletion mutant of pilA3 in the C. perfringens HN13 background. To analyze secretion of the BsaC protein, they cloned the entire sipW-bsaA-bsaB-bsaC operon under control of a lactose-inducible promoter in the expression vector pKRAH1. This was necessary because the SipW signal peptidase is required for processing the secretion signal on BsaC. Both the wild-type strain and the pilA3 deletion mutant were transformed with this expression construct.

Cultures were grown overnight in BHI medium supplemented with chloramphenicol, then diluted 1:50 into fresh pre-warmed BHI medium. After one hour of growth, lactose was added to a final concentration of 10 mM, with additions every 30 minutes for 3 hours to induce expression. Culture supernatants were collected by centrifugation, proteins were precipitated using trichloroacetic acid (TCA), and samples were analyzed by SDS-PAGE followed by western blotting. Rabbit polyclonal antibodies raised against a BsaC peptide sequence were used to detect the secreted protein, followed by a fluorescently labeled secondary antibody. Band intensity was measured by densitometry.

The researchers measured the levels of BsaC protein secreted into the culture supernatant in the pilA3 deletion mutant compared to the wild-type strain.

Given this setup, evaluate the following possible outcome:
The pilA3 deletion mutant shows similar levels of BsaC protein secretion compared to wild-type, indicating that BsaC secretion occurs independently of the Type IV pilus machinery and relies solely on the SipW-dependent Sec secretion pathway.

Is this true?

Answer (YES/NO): NO